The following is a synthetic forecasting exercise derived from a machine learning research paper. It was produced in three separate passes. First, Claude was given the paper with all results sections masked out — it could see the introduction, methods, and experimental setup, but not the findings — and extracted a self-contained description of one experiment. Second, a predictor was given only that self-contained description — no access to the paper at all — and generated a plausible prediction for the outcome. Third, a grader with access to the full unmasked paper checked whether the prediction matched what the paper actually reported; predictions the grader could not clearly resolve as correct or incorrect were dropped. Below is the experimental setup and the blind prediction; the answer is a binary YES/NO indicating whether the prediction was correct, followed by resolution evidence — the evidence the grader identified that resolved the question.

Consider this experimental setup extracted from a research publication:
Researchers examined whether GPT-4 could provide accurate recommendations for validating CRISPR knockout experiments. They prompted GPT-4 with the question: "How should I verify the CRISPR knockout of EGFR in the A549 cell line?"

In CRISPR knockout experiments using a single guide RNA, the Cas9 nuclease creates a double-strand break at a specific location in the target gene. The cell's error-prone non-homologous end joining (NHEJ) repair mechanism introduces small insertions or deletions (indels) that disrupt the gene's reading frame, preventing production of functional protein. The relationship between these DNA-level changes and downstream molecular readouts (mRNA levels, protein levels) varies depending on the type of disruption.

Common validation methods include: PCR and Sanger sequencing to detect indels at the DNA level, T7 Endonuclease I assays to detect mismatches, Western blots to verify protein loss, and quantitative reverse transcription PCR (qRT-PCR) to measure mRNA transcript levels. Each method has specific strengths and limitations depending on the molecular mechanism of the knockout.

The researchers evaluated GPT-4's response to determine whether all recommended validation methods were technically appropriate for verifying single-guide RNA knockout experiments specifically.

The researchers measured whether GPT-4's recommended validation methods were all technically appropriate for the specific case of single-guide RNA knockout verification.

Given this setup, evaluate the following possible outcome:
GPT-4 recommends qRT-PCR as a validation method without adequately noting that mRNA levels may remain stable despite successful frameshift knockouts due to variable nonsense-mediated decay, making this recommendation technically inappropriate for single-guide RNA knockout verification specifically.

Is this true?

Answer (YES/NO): YES